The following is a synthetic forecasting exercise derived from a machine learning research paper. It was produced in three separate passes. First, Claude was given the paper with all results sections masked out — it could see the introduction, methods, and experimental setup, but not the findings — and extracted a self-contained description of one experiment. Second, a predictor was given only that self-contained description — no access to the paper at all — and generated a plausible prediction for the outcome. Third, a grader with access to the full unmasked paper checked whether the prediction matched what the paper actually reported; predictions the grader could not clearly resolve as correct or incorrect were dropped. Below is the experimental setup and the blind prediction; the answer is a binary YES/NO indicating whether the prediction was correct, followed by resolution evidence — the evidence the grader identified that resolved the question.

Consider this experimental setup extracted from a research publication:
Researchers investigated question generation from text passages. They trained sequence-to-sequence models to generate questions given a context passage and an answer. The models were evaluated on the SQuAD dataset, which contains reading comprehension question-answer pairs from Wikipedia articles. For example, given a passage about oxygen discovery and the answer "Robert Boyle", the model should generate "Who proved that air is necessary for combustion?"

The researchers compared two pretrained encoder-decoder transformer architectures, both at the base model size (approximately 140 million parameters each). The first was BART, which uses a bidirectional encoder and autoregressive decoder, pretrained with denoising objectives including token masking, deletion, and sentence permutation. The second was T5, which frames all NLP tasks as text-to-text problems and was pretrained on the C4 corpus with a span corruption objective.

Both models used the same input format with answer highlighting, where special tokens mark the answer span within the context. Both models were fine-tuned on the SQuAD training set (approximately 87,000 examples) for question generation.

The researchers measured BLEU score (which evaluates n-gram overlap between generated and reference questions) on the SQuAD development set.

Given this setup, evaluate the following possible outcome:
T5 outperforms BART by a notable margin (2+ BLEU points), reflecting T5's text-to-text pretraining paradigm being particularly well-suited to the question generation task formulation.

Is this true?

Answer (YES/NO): YES